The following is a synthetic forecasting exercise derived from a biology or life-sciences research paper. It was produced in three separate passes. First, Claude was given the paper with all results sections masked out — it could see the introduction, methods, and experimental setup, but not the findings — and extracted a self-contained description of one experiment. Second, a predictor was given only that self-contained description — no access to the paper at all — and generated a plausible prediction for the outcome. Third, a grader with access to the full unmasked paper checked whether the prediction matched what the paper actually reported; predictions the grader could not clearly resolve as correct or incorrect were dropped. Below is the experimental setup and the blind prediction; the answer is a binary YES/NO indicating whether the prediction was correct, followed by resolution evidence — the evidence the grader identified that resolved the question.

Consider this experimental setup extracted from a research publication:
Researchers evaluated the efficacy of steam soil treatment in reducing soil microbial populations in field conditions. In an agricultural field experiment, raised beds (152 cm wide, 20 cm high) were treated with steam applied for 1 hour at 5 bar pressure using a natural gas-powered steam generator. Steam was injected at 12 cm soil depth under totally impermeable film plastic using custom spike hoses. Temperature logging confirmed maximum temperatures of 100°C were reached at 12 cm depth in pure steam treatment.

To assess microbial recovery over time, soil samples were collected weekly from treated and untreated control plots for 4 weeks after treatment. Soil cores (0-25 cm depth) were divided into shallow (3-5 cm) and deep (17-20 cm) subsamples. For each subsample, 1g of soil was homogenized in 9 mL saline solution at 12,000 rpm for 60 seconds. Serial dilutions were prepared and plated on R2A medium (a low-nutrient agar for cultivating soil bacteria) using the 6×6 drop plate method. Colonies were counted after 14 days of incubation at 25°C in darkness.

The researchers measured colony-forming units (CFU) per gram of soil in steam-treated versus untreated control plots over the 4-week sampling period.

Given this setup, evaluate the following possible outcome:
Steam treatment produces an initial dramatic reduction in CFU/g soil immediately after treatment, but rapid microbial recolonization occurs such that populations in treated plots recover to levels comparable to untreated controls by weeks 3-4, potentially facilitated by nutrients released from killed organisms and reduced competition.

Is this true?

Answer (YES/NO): NO